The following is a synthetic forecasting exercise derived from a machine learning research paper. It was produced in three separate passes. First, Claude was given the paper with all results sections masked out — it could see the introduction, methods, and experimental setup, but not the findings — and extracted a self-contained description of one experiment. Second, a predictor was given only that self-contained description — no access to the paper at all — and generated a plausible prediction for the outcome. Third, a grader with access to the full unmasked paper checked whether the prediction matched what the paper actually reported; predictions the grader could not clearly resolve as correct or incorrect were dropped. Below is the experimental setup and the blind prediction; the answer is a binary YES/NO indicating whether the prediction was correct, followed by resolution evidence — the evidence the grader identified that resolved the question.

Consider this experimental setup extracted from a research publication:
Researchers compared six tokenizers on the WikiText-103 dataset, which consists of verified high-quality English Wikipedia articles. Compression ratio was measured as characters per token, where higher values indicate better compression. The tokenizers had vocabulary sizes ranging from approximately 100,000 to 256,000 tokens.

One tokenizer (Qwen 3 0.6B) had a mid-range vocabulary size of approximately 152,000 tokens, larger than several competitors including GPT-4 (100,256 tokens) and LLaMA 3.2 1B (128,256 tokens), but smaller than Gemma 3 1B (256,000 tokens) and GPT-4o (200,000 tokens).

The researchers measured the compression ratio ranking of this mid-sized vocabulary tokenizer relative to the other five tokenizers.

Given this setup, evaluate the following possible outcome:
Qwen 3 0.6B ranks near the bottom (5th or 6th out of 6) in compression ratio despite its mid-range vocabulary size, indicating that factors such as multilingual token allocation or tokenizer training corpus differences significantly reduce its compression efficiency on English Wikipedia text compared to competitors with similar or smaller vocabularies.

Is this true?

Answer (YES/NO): YES